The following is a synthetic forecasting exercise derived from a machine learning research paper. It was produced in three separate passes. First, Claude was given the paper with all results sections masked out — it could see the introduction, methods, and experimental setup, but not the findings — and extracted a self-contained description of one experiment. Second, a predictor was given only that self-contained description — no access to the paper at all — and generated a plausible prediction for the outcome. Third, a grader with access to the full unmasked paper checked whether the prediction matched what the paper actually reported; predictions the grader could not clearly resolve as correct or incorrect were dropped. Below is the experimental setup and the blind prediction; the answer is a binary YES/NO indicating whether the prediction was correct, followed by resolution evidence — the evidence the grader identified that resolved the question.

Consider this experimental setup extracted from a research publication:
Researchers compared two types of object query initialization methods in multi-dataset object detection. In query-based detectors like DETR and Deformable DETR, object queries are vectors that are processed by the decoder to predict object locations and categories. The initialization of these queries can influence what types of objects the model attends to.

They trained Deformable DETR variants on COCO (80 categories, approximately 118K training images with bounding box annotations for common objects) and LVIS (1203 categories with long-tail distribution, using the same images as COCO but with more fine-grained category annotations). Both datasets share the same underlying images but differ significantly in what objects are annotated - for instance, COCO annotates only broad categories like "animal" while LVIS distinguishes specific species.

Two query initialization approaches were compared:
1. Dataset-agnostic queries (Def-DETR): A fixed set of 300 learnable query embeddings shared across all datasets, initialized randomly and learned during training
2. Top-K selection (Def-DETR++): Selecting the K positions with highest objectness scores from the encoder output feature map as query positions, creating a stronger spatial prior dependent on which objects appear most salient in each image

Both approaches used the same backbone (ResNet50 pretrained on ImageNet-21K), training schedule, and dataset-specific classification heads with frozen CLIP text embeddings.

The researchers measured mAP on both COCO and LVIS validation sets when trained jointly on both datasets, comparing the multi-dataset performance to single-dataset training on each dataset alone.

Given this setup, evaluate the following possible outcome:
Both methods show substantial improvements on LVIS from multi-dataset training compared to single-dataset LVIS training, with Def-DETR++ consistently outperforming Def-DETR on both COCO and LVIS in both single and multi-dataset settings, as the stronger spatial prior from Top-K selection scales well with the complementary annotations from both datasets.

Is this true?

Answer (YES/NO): NO